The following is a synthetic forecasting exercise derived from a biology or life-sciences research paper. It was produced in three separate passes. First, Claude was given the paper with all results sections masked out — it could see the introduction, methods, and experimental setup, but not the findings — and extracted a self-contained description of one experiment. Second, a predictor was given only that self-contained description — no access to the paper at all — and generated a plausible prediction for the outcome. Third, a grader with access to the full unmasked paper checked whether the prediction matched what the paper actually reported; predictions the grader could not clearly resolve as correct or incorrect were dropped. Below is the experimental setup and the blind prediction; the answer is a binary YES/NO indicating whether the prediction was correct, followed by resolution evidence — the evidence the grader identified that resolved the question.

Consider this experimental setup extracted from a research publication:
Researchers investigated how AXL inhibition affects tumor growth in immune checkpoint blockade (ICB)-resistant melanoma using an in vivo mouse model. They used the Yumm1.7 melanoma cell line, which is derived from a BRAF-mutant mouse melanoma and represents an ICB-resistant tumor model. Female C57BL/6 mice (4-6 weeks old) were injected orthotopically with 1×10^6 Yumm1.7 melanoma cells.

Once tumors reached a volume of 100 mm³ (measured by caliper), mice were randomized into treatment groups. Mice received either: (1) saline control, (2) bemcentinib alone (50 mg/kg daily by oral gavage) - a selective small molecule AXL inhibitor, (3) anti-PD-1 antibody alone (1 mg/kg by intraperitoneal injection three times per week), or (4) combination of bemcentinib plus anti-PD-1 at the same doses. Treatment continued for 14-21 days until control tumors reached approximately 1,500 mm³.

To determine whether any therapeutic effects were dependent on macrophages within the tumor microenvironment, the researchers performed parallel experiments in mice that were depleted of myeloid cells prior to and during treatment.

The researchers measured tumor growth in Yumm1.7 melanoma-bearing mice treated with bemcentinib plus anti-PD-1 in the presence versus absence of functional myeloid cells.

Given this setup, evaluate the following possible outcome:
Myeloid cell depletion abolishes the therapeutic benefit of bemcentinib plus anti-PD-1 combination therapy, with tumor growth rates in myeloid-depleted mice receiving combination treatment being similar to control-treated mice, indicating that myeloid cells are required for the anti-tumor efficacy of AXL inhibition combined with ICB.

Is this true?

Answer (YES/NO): NO